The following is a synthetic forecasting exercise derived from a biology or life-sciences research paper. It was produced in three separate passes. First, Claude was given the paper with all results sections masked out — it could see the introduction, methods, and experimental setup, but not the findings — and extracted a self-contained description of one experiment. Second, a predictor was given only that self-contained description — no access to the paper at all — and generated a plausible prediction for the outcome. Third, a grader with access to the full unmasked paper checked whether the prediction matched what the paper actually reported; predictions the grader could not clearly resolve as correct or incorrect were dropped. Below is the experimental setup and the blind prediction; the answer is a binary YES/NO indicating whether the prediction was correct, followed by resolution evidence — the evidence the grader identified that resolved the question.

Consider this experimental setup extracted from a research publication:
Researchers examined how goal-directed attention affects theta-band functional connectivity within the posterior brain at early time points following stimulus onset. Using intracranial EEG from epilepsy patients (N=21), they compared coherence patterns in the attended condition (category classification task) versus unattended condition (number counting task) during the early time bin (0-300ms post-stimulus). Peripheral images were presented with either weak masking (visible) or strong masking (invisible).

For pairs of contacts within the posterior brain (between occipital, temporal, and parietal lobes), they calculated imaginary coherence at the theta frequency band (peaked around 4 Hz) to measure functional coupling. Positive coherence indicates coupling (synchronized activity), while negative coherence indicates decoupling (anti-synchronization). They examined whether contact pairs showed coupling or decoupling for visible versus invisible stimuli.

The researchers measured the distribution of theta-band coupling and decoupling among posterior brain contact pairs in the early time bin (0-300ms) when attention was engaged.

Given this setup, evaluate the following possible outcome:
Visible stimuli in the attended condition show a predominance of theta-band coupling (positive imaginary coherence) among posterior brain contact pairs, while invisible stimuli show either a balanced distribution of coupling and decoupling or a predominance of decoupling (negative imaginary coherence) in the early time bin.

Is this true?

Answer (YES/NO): NO